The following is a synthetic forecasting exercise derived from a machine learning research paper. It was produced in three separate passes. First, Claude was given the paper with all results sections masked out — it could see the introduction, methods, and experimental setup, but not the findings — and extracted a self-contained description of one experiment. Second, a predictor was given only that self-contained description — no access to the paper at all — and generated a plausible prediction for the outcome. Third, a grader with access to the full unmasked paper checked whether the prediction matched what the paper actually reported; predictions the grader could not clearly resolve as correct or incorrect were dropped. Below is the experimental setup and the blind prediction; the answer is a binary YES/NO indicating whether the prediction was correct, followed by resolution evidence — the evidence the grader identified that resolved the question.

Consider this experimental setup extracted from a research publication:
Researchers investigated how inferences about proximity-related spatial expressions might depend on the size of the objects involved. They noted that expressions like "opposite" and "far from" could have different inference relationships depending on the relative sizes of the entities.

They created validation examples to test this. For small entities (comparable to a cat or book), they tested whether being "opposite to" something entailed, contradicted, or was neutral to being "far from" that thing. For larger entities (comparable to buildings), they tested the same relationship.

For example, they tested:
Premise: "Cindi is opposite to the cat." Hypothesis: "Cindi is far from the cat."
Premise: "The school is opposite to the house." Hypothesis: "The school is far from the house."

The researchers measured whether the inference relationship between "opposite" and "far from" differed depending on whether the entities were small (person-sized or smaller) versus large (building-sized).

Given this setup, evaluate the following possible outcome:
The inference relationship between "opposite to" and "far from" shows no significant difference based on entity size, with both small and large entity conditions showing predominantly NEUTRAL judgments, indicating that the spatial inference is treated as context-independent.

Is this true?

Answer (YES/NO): NO